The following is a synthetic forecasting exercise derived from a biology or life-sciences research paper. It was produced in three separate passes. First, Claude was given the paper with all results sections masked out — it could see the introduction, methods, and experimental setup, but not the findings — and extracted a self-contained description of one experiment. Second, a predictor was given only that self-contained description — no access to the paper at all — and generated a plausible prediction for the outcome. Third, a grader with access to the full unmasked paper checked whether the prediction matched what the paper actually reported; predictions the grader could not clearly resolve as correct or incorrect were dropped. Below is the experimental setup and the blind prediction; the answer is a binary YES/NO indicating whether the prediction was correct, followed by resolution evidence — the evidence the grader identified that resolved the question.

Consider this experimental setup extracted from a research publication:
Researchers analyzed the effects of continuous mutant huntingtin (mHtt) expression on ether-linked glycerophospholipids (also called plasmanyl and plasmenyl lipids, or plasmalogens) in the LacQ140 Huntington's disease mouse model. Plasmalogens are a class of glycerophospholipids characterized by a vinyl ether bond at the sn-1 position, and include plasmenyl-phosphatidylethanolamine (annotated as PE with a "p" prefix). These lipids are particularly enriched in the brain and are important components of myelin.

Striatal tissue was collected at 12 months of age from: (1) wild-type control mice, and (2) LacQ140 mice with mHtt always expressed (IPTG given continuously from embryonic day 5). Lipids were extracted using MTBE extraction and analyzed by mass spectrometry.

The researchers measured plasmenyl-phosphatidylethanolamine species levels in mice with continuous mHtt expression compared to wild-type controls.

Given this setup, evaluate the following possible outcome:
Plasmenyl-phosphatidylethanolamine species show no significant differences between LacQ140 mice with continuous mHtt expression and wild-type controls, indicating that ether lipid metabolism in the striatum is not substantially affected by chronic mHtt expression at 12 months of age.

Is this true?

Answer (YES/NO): YES